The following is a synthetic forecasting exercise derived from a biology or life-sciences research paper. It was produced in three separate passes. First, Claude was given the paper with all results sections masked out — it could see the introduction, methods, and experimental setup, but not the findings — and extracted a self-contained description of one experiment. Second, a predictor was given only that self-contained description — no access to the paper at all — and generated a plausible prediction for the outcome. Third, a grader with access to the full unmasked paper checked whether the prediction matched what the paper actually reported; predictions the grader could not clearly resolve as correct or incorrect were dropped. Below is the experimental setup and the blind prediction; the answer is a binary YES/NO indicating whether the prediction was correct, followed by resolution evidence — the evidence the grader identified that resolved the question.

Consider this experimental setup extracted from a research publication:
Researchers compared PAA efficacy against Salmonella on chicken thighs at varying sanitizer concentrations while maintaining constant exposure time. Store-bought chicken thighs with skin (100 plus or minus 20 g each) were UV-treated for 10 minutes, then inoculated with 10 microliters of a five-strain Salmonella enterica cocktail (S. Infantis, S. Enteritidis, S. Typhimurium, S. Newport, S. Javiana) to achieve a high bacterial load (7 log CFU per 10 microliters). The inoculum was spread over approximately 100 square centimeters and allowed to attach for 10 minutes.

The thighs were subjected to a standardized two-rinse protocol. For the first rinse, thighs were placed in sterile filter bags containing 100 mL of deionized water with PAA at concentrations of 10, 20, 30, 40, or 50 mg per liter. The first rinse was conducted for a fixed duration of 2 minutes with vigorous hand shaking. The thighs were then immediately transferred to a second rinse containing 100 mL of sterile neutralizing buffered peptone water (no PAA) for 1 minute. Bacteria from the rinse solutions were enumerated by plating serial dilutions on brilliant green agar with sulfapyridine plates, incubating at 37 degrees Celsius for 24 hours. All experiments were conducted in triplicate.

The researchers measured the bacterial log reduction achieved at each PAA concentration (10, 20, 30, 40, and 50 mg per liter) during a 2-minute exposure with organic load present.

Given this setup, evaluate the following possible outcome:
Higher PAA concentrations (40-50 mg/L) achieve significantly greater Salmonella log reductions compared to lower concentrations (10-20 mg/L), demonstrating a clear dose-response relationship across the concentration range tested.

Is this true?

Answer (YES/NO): YES